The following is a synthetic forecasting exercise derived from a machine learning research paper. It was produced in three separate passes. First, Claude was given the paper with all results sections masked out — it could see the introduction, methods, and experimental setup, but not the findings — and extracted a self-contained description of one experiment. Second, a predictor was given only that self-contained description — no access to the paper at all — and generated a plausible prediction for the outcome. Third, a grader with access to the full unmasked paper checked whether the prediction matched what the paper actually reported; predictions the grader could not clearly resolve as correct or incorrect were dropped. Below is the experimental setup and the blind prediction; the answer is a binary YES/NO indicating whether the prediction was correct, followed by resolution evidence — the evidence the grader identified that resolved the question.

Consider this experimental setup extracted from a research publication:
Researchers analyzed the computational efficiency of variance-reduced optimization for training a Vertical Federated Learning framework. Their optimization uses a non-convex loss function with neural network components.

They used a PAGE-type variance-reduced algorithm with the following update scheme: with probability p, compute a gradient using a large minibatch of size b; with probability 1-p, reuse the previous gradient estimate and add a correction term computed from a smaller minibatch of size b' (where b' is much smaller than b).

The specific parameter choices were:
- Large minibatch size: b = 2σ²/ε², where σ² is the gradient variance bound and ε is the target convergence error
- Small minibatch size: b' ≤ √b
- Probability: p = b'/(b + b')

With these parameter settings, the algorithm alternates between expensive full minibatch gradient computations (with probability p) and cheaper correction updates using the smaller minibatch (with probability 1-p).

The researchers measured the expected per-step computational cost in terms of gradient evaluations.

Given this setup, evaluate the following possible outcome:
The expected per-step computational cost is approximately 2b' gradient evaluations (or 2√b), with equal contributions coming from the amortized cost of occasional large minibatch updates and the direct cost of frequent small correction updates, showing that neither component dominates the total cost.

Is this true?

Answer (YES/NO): YES